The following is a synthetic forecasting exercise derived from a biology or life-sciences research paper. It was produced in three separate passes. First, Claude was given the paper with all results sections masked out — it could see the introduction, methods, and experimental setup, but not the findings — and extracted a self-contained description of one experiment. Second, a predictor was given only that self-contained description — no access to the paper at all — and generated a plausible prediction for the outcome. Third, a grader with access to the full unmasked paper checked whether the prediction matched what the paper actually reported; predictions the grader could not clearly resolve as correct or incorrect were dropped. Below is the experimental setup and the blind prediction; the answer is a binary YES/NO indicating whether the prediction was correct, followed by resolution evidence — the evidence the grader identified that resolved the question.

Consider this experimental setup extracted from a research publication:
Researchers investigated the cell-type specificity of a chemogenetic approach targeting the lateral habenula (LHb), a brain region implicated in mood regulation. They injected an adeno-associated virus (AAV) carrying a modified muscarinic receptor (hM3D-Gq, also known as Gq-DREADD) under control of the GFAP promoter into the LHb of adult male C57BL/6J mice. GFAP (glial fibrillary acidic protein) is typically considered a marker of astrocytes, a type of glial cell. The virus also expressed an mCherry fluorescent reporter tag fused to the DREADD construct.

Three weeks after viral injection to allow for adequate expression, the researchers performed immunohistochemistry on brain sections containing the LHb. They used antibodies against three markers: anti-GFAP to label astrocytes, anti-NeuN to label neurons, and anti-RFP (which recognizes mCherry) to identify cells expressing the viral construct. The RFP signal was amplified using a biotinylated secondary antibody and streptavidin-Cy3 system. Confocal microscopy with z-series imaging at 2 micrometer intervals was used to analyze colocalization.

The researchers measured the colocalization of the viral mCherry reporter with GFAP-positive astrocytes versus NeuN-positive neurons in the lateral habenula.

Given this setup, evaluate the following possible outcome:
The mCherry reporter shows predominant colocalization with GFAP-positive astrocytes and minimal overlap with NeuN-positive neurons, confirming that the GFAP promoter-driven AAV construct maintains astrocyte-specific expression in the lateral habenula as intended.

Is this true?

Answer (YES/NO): YES